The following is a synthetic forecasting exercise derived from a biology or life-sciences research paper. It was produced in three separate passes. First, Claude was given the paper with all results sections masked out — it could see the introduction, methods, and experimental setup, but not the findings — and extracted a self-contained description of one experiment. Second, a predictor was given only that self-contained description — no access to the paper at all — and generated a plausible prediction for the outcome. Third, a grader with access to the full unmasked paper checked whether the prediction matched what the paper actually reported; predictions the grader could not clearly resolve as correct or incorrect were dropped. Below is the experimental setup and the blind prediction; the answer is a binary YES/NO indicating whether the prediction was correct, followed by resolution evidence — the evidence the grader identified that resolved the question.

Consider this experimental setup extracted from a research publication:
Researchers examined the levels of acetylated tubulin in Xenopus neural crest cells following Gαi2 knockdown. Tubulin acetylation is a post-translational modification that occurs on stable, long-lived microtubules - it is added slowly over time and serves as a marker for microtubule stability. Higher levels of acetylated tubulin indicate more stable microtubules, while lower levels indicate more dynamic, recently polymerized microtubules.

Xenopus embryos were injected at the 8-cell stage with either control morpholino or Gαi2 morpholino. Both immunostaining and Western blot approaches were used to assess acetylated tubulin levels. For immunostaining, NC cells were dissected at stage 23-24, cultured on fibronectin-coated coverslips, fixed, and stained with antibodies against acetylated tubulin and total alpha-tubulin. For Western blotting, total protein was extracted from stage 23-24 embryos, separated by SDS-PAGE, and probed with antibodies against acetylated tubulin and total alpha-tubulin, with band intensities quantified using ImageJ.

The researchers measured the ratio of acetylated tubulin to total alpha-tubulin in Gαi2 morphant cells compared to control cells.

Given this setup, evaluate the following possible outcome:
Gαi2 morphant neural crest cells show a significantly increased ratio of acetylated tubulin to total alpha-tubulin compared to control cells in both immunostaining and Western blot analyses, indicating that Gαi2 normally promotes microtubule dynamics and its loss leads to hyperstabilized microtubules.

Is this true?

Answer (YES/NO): YES